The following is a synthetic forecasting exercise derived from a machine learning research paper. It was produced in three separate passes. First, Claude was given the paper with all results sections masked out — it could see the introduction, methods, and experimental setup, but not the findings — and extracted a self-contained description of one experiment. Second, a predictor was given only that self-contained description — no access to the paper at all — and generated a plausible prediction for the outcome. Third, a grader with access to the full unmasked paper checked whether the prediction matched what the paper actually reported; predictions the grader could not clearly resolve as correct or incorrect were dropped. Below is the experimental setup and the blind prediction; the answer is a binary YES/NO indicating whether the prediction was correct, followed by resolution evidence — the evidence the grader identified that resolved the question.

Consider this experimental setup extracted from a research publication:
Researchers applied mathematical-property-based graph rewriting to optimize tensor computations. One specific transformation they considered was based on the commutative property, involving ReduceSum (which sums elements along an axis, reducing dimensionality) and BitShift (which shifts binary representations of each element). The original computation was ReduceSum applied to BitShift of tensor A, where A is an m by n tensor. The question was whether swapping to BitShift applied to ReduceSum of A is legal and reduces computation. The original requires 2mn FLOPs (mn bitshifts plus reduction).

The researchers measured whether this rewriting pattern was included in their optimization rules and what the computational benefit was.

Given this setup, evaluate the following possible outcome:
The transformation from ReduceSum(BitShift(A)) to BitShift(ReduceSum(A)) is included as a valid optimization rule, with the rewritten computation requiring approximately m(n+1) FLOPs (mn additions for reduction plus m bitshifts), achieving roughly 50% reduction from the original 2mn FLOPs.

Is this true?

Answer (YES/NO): YES